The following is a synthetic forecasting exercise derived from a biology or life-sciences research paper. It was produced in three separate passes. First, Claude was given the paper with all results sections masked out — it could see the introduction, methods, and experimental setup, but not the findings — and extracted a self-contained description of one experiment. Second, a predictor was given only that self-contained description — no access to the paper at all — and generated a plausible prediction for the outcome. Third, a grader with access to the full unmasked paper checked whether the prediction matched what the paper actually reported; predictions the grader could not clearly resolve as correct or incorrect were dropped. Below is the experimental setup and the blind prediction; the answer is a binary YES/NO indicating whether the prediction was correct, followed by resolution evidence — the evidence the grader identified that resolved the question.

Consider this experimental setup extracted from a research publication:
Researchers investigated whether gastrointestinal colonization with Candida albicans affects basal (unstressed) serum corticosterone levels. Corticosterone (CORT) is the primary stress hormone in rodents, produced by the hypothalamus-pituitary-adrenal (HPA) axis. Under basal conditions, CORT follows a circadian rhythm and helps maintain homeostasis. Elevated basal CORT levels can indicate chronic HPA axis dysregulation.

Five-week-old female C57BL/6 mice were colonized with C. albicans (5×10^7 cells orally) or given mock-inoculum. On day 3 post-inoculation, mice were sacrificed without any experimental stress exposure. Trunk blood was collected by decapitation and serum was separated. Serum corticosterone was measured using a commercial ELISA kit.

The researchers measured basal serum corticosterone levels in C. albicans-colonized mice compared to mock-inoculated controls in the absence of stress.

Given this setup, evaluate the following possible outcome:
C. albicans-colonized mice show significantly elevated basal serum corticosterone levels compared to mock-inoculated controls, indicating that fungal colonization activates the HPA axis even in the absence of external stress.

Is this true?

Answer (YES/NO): YES